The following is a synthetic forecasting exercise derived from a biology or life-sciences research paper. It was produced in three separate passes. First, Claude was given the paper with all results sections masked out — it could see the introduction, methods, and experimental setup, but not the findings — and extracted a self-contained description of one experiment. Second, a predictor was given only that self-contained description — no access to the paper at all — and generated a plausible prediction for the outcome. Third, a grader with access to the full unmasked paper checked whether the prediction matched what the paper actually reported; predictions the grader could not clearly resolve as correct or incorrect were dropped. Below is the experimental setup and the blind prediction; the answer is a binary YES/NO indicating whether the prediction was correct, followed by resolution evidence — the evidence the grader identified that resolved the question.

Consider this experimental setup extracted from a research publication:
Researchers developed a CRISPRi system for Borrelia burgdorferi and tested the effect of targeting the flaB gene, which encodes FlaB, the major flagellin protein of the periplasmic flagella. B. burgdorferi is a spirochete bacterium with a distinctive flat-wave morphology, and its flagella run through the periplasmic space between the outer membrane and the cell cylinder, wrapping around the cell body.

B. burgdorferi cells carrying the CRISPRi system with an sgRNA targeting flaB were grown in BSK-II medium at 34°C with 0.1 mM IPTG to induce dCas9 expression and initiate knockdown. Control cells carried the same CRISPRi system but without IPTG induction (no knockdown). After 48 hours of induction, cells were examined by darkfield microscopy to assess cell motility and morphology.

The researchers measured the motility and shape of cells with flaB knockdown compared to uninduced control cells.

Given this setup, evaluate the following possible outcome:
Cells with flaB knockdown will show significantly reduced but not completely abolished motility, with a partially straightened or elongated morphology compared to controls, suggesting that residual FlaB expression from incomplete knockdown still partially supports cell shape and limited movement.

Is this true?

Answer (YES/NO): YES